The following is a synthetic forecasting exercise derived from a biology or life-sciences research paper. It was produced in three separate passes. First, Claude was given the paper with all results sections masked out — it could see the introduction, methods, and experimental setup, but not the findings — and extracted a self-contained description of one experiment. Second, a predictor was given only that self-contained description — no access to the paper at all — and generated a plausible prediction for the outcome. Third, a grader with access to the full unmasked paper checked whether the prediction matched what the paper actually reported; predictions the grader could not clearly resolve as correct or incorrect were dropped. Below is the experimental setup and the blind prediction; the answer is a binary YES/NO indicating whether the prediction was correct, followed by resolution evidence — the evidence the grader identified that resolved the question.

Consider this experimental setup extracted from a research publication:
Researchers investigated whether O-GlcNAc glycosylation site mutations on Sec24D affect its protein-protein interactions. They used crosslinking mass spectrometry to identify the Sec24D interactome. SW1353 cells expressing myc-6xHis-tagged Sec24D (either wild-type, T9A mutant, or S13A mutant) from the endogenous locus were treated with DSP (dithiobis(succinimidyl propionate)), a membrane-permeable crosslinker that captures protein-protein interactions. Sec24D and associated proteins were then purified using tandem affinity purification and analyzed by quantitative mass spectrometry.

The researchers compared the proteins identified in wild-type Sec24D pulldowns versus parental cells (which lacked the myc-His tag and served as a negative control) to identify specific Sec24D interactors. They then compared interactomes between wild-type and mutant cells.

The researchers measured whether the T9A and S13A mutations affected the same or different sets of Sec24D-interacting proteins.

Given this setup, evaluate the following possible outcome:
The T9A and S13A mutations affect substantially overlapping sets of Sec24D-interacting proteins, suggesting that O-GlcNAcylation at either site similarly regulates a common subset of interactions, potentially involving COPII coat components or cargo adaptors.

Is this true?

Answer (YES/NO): NO